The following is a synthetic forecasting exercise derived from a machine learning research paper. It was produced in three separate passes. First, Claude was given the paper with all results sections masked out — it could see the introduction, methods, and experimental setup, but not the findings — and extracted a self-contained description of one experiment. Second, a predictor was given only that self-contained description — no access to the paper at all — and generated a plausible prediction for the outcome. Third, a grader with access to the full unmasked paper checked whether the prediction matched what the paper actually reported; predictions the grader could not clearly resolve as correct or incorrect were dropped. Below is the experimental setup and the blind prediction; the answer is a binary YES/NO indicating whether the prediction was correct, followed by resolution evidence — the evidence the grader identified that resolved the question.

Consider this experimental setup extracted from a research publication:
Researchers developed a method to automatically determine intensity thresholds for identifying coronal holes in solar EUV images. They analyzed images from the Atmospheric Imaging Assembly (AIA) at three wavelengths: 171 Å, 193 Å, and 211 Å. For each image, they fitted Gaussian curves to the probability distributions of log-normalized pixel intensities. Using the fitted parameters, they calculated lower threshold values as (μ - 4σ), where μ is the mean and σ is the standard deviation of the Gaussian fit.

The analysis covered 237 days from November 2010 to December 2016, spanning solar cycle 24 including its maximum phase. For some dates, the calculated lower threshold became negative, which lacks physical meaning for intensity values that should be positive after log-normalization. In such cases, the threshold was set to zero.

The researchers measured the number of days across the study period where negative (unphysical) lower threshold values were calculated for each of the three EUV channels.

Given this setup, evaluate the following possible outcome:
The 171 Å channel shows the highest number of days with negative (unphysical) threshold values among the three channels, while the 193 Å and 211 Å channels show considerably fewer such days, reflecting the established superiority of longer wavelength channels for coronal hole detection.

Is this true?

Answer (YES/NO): NO